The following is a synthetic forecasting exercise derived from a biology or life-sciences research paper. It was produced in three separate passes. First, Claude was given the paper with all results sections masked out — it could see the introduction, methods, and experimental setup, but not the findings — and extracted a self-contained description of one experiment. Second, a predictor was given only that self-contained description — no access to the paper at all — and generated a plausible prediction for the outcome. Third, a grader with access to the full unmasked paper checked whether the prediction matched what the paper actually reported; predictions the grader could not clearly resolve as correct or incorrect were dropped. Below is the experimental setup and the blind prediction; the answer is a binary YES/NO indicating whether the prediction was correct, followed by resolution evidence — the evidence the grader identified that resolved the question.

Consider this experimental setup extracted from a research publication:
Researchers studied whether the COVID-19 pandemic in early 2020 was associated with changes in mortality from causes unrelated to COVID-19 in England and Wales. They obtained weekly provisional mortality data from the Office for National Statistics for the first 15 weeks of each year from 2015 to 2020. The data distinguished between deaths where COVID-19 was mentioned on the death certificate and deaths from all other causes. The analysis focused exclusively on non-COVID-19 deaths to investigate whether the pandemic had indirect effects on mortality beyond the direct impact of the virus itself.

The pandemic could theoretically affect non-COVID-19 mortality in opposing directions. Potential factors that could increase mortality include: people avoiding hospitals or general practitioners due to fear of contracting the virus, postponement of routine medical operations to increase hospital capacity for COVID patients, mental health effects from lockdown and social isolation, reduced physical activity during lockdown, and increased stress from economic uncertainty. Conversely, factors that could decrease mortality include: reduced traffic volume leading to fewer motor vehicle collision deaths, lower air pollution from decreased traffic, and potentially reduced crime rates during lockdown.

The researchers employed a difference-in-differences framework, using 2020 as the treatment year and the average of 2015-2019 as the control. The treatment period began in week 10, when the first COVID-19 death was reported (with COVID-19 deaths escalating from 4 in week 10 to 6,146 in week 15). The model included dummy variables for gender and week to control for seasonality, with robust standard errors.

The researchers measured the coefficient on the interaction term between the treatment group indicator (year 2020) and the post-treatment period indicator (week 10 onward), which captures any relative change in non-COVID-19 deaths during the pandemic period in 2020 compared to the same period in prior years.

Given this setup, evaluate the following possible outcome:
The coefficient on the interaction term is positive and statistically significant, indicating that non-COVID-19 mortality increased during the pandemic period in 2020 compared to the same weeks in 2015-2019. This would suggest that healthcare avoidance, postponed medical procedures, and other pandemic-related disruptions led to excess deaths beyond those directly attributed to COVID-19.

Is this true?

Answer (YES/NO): YES